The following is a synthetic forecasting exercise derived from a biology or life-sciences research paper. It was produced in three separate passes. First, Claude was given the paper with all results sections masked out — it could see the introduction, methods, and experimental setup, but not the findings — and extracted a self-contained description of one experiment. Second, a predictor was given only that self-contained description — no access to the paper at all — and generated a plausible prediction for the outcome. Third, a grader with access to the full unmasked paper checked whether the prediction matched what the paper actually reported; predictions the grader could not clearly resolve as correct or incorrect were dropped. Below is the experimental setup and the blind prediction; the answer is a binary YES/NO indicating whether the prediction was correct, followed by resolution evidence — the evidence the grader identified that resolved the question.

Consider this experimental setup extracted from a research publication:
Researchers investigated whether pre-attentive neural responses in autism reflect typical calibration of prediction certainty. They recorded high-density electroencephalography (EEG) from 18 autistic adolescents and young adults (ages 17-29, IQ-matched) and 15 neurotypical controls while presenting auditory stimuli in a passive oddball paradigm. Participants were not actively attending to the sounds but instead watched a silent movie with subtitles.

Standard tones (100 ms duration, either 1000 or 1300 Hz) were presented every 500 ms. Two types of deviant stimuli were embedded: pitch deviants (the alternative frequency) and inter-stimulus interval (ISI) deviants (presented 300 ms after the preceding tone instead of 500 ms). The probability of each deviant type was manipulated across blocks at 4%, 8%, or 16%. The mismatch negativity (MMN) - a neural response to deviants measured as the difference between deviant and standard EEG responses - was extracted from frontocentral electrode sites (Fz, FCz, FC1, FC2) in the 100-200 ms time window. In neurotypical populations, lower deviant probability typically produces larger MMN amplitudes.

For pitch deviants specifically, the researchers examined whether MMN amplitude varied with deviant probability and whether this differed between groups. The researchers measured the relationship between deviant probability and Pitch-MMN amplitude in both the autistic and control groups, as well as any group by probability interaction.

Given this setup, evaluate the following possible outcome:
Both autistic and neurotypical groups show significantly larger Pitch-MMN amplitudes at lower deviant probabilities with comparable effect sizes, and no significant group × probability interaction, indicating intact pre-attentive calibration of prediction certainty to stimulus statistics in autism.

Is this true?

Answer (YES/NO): YES